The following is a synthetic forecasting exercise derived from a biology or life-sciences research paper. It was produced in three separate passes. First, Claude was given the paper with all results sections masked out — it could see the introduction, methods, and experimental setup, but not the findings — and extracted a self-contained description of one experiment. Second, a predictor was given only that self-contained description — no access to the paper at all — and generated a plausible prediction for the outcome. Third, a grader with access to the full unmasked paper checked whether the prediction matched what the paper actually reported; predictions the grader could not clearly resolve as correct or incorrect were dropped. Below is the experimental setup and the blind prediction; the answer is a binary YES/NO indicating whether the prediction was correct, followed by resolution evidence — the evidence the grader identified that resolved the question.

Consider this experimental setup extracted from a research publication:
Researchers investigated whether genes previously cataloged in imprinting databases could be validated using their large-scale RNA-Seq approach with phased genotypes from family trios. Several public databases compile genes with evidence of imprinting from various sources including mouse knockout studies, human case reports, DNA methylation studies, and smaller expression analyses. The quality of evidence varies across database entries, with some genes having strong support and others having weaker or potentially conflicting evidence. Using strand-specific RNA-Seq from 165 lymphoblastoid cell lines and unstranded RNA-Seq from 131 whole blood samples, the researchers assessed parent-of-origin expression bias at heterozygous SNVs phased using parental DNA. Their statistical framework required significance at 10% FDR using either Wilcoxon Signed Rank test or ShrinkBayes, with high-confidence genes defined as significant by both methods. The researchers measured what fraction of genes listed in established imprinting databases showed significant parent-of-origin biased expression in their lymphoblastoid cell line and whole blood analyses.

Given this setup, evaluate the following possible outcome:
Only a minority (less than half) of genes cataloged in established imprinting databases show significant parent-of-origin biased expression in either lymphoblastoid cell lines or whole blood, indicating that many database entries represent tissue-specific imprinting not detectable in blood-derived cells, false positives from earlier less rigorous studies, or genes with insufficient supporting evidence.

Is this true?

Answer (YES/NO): NO